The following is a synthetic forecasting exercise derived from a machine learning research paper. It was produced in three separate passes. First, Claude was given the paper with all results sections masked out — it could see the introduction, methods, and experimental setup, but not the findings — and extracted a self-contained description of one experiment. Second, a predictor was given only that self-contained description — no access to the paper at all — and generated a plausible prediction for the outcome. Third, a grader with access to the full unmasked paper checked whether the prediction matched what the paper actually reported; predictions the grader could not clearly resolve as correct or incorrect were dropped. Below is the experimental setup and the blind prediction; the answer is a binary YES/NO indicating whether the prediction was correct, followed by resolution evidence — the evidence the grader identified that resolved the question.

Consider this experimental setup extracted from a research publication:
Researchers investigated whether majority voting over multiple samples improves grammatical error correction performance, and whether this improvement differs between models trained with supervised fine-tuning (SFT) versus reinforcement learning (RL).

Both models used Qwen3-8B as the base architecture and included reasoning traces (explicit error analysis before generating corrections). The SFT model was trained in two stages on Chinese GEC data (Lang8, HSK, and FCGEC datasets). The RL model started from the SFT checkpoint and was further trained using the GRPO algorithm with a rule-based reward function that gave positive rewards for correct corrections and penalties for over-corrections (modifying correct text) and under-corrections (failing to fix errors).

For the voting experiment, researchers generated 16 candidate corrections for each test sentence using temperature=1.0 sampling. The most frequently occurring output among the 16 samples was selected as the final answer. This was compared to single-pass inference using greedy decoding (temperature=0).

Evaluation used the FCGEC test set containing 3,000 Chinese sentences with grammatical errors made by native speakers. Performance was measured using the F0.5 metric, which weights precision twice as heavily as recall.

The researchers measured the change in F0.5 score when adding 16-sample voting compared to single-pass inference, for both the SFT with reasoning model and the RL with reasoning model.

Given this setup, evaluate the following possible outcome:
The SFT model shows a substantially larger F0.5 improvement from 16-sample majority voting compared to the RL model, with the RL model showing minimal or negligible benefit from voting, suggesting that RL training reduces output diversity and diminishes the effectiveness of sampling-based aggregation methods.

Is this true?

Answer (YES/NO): NO